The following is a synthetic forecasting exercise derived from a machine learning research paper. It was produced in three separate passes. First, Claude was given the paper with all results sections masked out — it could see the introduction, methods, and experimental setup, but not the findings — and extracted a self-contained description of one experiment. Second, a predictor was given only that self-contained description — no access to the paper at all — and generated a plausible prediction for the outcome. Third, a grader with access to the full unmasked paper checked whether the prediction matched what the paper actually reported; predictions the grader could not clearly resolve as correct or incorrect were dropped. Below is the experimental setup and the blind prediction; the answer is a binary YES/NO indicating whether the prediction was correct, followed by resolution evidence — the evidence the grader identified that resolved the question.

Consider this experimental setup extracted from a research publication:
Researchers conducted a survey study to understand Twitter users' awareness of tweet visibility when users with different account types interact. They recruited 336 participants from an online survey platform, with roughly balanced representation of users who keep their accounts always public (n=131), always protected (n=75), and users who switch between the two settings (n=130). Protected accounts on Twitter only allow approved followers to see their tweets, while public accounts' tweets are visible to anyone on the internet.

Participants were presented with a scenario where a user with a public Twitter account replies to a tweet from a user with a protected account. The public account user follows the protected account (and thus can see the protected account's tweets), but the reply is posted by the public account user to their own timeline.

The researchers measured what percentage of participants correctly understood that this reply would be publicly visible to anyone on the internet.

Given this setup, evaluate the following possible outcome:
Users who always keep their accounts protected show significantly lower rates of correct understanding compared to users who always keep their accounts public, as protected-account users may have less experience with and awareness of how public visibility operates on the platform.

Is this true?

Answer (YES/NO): NO